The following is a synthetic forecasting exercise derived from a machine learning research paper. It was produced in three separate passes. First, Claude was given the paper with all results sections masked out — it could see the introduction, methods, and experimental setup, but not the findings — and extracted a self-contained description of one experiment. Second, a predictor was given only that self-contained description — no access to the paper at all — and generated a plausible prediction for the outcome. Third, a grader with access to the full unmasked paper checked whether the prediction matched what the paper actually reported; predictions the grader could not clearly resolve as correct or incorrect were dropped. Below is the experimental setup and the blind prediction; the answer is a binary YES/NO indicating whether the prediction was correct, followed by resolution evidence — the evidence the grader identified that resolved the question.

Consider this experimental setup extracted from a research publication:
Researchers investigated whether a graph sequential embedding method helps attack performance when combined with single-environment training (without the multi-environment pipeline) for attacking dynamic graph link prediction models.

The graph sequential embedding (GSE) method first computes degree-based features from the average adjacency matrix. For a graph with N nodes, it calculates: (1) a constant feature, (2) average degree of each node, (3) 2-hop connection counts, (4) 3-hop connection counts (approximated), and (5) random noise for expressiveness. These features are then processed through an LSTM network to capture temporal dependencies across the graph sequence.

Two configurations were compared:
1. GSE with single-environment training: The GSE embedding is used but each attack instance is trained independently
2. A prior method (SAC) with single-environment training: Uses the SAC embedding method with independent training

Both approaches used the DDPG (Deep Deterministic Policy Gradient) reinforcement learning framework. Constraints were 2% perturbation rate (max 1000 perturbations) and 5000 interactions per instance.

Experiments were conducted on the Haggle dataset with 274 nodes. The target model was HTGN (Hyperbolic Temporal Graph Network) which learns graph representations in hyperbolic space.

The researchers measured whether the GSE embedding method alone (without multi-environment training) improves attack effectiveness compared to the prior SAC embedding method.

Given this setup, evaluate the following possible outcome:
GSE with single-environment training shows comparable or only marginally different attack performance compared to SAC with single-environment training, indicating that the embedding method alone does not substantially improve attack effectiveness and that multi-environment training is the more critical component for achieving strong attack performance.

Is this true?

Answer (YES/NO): NO